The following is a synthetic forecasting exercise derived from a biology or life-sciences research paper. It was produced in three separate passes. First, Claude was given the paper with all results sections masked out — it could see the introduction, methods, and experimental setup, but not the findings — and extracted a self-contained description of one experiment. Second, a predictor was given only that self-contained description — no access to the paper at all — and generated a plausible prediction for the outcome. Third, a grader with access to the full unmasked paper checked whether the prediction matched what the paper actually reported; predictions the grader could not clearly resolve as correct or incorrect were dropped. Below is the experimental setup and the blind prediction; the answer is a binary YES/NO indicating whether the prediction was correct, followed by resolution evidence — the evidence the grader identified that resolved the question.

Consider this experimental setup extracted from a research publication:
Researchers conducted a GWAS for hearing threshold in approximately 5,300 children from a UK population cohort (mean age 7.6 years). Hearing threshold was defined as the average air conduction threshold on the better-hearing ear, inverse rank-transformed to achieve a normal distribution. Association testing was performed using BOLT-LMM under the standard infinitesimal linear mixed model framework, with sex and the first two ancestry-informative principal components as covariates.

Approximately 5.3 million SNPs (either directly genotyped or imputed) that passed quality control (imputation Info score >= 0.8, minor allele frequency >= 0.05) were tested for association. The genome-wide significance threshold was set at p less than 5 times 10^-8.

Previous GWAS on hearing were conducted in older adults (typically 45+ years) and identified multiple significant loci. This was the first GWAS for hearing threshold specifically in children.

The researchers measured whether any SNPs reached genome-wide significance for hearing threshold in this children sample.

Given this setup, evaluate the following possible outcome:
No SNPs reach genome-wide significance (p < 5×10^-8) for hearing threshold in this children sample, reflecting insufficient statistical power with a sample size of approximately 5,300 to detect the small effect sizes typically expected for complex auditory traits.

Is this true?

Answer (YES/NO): YES